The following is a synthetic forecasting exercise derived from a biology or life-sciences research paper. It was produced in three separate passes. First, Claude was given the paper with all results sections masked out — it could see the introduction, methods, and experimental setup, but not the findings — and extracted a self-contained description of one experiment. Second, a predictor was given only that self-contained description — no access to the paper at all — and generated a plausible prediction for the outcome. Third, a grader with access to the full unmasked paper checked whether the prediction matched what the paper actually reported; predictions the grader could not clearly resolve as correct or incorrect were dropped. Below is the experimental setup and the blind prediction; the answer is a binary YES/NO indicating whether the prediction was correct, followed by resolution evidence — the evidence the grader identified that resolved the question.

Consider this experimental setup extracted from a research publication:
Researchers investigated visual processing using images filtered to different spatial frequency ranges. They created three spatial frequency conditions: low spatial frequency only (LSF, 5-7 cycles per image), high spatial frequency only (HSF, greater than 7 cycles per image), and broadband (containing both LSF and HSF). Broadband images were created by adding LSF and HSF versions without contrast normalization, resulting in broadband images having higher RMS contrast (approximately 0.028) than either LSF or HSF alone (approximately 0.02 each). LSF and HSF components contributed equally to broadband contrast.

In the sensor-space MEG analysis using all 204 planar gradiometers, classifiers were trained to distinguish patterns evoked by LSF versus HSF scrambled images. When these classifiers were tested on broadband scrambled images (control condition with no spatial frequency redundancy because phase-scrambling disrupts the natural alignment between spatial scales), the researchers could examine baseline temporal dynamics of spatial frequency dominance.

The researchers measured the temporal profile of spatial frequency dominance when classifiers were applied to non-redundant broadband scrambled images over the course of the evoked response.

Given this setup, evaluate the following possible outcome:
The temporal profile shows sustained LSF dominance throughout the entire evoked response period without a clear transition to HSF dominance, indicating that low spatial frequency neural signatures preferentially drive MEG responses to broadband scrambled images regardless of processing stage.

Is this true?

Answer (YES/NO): NO